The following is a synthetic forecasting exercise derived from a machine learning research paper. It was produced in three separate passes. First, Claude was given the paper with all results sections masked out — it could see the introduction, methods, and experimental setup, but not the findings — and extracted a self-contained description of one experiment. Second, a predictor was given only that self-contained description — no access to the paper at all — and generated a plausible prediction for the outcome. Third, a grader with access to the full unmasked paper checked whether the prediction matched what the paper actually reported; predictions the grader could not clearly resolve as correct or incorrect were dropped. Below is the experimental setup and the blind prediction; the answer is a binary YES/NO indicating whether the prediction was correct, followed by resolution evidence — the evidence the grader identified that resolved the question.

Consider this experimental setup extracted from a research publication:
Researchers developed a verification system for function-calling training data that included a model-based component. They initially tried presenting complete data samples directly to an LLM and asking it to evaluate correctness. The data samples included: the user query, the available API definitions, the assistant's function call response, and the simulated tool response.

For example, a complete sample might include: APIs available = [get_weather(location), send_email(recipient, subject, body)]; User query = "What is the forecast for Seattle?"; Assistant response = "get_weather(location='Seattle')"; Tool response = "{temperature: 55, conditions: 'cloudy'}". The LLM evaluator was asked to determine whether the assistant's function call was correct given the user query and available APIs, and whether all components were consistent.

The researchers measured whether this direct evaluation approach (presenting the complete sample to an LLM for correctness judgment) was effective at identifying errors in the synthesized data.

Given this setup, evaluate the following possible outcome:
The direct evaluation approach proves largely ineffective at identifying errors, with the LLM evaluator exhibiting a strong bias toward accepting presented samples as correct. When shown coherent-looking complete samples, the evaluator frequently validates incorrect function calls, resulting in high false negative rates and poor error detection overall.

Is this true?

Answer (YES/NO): NO